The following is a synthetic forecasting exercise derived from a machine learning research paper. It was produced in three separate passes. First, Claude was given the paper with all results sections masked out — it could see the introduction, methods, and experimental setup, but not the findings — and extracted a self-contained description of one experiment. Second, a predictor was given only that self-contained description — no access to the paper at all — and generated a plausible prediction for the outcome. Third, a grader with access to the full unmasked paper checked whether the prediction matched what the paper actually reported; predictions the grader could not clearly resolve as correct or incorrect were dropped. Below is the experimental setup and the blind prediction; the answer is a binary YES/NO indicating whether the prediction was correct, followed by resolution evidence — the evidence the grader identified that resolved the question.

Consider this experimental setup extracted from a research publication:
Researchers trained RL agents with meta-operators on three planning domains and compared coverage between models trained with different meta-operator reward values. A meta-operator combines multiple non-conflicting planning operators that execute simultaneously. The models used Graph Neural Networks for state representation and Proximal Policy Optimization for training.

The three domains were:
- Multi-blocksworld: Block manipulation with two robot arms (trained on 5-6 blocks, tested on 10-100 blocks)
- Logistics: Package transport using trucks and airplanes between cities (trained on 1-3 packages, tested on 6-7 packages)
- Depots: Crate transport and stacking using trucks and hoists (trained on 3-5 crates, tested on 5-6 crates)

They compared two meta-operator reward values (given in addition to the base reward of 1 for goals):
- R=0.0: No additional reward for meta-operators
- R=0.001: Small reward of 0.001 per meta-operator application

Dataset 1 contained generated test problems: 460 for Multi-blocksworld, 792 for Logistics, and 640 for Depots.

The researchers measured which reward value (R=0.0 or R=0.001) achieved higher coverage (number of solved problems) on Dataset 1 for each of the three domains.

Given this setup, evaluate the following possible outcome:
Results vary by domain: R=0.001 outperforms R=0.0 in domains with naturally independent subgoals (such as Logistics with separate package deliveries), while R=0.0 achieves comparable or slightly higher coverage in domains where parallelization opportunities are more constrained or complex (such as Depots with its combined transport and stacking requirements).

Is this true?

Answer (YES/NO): NO